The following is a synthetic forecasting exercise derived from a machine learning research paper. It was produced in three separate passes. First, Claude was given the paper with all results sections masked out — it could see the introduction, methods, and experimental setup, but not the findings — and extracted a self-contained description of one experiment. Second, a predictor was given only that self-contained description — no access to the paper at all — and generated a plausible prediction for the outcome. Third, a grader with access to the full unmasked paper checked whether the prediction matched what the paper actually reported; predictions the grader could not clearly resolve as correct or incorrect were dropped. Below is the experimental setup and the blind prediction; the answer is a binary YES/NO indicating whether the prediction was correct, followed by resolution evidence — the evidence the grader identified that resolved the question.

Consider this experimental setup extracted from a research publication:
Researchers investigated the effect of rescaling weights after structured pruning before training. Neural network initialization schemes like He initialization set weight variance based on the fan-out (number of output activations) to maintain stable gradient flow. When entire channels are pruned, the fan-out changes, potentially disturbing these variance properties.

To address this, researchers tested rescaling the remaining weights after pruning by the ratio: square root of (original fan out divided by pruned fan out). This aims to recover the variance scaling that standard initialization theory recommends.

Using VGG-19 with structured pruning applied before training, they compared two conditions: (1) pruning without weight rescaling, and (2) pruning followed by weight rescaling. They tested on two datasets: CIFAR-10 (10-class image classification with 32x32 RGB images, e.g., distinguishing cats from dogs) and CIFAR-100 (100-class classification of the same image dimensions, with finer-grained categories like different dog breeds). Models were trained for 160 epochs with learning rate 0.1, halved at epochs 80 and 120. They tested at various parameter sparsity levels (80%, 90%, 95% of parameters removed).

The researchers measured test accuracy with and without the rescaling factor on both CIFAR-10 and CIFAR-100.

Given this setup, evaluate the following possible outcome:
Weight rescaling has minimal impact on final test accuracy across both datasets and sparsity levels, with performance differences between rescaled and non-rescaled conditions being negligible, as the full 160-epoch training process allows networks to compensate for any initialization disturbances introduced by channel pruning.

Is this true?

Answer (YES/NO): NO